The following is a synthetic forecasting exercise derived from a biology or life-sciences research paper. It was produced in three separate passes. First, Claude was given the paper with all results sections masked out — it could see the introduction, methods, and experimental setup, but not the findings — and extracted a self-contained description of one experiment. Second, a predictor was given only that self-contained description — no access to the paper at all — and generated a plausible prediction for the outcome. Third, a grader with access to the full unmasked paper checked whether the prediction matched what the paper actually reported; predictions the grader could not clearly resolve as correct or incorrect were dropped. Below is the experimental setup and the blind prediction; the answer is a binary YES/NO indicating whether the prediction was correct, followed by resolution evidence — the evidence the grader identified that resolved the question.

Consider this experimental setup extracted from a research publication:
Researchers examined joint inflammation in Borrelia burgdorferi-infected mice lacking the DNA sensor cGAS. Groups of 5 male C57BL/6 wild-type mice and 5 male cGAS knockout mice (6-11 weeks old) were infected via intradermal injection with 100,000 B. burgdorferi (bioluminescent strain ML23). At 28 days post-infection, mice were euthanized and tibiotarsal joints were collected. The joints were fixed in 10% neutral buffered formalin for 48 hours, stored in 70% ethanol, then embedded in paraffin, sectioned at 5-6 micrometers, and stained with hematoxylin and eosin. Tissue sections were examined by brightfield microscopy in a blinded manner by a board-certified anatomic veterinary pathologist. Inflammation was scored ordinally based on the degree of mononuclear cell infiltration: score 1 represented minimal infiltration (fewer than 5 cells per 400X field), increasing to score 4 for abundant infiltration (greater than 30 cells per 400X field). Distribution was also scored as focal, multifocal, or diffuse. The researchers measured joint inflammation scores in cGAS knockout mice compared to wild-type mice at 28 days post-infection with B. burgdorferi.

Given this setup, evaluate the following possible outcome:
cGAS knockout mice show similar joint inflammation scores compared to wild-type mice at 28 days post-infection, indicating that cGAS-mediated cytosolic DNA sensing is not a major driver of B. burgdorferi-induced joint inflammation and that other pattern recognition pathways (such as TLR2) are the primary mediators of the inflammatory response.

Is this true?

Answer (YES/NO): NO